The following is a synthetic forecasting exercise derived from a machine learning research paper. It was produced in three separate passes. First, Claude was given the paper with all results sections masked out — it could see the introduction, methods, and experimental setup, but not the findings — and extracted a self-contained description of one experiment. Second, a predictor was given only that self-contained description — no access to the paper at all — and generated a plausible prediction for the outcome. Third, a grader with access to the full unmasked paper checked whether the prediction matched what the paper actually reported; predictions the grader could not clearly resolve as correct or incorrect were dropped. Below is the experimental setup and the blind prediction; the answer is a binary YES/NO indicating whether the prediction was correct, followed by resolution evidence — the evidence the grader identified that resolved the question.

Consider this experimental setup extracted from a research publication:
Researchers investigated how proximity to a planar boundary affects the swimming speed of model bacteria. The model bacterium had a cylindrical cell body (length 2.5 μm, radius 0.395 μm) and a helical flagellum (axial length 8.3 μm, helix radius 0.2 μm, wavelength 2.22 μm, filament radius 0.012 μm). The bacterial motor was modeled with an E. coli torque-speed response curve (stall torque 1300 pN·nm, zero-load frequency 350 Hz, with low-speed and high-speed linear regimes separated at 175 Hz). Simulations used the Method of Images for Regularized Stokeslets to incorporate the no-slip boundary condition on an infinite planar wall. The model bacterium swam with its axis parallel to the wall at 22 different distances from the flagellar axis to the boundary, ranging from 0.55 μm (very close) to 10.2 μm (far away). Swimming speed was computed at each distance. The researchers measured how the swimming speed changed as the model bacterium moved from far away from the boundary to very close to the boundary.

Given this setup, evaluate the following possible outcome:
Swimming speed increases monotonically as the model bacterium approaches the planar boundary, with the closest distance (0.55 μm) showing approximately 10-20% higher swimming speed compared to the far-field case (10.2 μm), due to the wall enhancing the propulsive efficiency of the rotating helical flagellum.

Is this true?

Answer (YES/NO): NO